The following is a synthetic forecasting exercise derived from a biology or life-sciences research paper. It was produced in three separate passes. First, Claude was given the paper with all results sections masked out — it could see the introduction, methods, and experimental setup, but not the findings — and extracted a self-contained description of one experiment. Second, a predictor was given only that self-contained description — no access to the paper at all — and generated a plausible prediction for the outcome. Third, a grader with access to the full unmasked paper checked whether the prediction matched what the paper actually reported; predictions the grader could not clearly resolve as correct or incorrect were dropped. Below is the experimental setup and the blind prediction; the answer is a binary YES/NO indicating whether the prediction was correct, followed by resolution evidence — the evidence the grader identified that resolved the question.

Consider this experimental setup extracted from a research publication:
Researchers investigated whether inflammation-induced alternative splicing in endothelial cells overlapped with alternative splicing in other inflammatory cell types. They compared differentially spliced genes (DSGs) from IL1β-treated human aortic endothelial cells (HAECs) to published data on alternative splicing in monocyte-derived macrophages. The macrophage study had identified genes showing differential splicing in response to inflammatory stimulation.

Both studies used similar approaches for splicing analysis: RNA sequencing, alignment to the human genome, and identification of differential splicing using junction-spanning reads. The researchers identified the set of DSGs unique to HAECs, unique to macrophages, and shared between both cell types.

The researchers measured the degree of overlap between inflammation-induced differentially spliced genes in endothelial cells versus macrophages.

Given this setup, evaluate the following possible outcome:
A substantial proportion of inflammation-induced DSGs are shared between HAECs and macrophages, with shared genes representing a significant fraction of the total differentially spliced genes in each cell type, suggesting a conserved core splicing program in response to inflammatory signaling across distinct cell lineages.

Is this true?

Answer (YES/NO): NO